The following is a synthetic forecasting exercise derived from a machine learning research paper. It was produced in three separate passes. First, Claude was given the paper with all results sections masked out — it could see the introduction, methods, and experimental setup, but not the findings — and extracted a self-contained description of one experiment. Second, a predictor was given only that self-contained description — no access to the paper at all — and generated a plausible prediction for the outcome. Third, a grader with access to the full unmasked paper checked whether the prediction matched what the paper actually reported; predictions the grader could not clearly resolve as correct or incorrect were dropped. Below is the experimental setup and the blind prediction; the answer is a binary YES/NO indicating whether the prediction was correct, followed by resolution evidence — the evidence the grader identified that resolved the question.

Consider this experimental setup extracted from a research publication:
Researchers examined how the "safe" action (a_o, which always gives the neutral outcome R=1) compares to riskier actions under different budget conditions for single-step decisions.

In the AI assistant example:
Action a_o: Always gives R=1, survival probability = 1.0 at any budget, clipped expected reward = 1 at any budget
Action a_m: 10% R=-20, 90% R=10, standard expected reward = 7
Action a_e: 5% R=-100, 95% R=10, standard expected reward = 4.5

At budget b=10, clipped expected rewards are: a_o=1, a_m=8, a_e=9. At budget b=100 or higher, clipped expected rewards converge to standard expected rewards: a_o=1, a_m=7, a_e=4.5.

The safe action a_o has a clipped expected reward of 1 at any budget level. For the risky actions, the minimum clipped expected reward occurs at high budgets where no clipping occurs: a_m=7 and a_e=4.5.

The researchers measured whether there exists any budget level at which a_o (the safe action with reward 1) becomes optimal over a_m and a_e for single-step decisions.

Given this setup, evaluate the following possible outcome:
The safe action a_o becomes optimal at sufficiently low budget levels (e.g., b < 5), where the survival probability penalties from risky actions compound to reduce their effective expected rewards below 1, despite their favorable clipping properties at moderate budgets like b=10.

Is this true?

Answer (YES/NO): NO